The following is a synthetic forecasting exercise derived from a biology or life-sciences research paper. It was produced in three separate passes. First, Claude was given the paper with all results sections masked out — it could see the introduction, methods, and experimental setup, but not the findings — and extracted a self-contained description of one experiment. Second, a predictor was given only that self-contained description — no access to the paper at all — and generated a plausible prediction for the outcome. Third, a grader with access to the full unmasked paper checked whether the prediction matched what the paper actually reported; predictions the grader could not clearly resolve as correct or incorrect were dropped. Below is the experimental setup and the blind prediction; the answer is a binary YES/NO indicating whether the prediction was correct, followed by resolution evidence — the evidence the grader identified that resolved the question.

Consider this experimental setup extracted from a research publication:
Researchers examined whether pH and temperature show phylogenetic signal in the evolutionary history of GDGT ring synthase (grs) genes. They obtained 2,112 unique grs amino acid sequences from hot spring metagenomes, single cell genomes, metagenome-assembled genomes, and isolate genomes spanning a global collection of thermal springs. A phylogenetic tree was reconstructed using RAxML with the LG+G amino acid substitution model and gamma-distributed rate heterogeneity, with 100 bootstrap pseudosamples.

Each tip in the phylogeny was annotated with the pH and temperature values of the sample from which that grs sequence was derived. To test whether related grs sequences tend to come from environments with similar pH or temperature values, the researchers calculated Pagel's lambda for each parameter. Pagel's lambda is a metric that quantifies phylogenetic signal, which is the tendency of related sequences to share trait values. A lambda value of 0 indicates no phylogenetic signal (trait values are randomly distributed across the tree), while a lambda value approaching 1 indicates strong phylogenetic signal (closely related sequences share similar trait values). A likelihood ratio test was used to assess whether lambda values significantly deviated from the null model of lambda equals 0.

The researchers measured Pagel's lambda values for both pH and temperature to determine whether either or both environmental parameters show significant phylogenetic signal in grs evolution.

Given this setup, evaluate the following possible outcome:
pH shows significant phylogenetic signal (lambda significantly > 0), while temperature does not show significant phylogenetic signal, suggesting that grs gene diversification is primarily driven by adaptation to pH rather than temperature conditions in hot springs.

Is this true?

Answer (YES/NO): NO